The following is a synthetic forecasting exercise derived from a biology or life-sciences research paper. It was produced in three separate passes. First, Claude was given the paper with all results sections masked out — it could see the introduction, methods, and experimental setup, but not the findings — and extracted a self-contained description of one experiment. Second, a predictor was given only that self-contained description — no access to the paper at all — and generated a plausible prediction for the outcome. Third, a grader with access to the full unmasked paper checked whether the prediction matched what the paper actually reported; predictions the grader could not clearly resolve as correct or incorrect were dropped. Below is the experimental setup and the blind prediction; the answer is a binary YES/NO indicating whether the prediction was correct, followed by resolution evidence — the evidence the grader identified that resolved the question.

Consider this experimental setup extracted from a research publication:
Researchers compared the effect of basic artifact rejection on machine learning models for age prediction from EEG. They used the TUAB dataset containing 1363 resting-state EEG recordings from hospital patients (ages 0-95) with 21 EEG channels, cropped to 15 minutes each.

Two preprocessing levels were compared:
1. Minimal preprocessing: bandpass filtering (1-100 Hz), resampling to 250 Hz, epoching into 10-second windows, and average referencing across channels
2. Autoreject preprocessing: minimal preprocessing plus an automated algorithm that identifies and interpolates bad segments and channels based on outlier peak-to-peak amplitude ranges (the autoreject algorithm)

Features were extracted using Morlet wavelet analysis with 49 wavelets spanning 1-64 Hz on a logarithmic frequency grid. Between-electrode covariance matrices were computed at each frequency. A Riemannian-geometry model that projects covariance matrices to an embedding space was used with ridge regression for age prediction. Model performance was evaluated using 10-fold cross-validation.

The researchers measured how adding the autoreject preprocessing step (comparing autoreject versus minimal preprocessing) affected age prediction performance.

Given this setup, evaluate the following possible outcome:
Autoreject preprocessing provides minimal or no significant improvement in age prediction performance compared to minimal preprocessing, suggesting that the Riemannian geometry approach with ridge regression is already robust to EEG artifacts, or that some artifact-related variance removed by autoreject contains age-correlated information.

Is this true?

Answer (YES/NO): YES